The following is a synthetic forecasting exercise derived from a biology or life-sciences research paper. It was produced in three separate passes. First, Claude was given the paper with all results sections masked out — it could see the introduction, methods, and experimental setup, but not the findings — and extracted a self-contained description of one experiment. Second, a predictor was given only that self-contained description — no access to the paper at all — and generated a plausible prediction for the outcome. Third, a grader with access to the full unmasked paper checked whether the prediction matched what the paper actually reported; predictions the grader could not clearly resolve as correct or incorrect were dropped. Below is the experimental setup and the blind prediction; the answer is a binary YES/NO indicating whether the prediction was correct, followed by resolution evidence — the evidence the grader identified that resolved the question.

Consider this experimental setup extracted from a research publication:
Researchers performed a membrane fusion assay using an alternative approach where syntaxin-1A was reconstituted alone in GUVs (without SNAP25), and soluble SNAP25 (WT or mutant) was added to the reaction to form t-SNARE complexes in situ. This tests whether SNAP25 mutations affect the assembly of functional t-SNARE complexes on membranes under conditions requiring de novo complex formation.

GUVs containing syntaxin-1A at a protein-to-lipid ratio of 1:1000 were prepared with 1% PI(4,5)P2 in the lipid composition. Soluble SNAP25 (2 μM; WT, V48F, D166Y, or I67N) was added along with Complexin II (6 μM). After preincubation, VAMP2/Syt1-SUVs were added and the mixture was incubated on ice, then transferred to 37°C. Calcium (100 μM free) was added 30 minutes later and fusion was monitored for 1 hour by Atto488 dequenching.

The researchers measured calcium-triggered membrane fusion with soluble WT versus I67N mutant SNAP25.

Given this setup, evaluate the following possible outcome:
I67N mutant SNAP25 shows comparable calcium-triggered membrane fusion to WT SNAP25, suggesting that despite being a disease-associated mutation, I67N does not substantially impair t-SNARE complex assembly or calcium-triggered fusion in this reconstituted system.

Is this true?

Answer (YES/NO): NO